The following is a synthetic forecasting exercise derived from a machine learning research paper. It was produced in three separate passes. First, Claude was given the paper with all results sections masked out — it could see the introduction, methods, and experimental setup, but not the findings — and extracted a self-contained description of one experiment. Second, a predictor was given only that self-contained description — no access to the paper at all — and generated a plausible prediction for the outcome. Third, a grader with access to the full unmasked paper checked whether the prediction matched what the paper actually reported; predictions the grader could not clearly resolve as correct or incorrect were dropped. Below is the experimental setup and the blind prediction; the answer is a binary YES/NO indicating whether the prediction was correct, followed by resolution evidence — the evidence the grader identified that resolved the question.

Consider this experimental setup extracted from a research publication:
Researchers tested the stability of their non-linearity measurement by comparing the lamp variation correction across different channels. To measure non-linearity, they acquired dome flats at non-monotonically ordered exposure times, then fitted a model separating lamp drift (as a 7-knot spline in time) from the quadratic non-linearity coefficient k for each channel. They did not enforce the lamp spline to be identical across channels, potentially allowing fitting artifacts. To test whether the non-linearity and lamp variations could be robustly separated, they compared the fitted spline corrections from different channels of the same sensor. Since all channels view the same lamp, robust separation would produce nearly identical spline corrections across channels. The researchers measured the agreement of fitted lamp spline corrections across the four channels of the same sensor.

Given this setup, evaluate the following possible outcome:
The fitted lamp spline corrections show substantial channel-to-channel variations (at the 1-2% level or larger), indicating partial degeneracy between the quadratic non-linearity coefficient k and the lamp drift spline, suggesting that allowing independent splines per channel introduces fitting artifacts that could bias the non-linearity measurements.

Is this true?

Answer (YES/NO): NO